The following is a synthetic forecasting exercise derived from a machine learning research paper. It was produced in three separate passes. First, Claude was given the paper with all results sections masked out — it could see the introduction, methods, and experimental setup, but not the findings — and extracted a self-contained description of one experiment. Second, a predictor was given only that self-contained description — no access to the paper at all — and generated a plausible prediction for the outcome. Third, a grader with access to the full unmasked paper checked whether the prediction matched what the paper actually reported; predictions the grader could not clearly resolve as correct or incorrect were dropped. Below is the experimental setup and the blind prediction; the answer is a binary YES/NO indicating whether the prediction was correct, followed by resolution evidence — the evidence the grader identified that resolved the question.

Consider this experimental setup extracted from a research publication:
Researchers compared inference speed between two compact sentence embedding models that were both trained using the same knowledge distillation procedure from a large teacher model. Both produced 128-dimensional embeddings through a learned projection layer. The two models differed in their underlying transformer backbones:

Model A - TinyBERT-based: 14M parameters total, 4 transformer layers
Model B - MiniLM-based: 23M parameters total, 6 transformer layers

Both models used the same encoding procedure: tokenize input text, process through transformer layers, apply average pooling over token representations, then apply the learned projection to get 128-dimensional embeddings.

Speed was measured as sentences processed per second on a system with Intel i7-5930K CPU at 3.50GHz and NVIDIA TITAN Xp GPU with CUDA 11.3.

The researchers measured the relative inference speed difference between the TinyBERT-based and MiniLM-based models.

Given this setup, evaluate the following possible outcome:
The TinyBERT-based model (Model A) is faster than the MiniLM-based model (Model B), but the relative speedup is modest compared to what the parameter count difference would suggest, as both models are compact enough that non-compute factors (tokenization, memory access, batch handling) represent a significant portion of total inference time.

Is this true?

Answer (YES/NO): YES